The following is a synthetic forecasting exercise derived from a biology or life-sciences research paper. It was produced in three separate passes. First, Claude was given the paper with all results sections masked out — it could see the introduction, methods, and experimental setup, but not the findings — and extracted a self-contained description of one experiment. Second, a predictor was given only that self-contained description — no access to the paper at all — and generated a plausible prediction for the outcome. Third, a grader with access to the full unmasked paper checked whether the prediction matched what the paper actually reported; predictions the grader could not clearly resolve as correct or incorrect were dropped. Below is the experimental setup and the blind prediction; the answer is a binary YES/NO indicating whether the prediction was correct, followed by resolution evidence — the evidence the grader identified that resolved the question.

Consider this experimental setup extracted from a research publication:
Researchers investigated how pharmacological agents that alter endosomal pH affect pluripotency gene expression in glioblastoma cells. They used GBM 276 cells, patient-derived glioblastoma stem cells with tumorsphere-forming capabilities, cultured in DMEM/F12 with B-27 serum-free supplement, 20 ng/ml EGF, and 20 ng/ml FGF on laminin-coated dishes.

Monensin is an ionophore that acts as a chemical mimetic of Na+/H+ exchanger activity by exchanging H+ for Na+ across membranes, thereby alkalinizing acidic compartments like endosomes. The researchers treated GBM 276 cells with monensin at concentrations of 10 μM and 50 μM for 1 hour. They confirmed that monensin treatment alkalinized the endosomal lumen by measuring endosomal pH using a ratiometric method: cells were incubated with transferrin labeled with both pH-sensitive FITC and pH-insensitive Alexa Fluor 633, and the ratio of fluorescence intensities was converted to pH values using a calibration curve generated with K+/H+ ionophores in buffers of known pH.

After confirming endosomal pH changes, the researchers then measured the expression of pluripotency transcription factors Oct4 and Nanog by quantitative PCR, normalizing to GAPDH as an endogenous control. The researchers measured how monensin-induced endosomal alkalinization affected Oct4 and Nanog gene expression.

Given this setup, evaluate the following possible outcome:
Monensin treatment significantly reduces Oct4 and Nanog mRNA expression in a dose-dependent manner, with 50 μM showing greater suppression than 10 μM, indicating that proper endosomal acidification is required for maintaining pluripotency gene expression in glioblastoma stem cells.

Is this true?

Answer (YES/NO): NO